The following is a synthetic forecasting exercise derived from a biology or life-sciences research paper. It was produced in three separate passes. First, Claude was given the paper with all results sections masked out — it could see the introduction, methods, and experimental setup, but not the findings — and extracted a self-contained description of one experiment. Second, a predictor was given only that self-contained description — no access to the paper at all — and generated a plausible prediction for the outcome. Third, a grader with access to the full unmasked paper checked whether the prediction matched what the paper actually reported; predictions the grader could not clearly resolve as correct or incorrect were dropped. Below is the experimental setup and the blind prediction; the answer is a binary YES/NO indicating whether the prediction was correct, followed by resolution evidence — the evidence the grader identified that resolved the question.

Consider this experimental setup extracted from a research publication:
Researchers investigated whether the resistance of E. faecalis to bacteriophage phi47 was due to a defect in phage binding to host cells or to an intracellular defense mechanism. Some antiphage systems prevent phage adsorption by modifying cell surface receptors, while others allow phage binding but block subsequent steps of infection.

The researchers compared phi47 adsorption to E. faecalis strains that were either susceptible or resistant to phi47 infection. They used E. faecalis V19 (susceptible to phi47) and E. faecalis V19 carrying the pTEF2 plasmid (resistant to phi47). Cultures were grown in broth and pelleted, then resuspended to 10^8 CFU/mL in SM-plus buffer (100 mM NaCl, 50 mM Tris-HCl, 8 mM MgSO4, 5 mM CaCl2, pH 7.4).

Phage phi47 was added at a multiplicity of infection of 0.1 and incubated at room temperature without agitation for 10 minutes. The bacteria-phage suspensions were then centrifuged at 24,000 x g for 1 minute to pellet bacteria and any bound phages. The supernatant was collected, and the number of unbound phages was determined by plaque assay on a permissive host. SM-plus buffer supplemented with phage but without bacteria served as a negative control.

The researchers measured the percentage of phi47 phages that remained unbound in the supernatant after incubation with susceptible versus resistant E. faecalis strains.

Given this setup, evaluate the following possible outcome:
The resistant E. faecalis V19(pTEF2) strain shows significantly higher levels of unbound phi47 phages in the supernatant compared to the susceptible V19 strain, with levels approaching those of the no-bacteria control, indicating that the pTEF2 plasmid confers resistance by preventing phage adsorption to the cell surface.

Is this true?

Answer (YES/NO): NO